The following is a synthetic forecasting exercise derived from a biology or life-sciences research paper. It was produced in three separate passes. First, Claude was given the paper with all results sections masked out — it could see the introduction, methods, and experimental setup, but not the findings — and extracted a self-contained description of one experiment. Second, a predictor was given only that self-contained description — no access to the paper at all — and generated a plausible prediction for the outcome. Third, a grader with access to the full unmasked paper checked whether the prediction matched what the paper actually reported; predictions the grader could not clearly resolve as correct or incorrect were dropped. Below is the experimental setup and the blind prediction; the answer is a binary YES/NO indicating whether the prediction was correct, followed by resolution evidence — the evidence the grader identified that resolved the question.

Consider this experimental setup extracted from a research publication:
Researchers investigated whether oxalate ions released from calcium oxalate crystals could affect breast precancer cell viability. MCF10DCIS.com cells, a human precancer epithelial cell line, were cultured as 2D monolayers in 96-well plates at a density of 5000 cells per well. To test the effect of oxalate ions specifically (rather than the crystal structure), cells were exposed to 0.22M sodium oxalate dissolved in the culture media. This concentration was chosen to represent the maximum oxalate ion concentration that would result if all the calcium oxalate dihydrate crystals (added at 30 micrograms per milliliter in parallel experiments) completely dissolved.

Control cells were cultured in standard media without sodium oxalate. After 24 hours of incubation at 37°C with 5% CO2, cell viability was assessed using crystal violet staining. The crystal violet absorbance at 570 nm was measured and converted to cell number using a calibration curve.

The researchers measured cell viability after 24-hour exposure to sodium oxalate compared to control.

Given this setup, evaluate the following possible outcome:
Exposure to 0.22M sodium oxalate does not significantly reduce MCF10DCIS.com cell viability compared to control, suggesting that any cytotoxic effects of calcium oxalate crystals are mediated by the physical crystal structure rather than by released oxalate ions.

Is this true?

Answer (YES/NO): NO